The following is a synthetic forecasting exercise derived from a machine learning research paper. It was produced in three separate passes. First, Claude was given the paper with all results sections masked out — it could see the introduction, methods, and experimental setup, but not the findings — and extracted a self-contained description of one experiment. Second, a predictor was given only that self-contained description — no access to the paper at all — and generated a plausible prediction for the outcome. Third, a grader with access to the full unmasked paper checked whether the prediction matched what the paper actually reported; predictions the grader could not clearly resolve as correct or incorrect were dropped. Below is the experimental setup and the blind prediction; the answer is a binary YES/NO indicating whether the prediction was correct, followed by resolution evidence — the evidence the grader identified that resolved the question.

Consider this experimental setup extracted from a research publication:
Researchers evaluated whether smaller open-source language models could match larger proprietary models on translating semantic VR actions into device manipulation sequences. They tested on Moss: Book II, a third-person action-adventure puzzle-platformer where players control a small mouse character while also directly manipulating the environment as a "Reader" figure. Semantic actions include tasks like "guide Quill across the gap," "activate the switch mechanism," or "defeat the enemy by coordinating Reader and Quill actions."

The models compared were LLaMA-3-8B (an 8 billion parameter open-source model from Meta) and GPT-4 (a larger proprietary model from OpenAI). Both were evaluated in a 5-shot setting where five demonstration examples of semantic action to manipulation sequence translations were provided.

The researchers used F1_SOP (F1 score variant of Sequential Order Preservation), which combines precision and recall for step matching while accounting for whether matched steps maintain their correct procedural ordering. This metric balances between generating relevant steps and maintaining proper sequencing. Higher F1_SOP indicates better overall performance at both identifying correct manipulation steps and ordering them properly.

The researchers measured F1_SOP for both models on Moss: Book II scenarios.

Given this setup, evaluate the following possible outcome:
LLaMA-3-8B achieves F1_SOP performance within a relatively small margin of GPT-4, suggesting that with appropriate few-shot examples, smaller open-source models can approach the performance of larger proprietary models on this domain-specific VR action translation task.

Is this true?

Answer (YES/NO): NO